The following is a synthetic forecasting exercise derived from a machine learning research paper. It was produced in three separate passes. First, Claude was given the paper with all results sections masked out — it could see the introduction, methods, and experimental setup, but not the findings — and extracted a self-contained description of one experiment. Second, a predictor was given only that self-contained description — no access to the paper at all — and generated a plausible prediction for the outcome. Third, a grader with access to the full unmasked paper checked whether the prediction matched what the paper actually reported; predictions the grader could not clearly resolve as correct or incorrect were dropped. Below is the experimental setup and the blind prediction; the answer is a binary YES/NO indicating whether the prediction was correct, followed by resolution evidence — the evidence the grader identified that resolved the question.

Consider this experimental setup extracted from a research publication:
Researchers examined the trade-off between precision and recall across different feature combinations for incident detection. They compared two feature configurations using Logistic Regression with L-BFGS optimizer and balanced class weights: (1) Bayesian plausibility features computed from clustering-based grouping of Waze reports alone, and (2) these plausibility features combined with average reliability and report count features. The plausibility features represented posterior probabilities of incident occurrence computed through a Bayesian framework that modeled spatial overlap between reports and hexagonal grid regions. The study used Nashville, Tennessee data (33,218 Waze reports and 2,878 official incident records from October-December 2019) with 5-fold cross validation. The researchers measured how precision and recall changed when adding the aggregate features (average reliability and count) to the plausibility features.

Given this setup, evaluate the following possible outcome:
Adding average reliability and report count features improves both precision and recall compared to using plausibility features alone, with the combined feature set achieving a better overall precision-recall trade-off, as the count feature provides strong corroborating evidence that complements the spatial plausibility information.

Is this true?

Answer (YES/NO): NO